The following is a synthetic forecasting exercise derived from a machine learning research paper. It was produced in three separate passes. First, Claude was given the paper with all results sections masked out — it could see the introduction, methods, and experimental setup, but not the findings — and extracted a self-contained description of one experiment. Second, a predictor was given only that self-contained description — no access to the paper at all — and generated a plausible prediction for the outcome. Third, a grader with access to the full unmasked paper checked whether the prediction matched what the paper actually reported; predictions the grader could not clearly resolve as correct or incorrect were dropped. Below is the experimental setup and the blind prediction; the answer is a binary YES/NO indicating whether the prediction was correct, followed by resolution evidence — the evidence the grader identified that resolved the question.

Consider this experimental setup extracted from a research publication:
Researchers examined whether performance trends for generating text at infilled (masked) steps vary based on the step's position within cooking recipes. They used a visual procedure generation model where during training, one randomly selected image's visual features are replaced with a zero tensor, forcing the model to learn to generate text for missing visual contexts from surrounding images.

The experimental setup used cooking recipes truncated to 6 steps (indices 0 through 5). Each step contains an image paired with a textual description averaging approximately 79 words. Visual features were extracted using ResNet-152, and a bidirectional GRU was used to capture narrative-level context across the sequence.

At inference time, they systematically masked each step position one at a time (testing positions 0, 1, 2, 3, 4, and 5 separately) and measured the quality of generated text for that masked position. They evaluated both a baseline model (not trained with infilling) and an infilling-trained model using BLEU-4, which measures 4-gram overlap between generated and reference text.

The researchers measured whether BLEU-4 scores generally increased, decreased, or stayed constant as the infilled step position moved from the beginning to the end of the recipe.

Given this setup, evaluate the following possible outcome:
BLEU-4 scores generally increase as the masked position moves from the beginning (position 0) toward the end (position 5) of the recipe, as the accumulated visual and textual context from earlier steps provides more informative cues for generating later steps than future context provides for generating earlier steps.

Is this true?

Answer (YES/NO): YES